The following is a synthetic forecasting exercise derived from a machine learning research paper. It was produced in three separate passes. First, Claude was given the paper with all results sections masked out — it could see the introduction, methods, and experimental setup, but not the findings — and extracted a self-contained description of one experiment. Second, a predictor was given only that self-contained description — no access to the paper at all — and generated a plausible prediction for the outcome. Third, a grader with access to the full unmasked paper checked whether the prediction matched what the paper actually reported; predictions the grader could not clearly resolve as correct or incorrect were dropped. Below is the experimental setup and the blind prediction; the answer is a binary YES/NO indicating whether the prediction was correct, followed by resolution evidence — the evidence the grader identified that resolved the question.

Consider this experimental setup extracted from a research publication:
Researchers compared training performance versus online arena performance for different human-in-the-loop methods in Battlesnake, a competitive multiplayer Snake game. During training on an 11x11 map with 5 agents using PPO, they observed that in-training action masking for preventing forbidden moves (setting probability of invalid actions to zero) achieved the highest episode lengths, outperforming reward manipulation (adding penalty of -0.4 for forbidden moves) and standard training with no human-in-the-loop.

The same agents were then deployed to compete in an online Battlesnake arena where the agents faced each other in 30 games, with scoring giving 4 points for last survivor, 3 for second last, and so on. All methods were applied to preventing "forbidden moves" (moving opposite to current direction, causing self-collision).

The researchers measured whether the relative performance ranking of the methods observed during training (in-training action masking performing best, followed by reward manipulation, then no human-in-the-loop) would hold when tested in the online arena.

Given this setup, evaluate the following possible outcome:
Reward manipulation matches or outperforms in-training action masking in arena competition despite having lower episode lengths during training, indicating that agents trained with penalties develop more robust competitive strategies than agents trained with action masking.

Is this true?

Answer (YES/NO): YES